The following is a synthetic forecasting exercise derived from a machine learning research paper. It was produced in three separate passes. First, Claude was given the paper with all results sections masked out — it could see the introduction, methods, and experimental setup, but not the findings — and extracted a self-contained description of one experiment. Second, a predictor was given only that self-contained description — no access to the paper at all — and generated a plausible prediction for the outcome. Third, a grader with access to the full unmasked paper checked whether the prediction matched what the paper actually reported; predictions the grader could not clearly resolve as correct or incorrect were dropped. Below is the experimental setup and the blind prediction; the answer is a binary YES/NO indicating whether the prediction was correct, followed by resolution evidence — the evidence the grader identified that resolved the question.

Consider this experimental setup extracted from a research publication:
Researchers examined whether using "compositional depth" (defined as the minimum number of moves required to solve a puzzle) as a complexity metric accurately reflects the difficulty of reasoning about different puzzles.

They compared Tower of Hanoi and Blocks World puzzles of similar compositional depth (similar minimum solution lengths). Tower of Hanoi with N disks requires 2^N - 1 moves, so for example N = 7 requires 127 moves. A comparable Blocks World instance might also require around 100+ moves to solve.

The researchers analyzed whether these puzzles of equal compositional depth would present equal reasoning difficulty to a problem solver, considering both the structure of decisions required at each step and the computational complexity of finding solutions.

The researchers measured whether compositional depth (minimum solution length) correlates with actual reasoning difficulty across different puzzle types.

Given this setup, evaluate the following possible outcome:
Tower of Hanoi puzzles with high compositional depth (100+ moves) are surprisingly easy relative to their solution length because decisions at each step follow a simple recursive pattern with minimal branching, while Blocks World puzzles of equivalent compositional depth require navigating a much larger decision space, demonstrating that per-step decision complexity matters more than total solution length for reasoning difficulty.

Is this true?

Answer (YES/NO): YES